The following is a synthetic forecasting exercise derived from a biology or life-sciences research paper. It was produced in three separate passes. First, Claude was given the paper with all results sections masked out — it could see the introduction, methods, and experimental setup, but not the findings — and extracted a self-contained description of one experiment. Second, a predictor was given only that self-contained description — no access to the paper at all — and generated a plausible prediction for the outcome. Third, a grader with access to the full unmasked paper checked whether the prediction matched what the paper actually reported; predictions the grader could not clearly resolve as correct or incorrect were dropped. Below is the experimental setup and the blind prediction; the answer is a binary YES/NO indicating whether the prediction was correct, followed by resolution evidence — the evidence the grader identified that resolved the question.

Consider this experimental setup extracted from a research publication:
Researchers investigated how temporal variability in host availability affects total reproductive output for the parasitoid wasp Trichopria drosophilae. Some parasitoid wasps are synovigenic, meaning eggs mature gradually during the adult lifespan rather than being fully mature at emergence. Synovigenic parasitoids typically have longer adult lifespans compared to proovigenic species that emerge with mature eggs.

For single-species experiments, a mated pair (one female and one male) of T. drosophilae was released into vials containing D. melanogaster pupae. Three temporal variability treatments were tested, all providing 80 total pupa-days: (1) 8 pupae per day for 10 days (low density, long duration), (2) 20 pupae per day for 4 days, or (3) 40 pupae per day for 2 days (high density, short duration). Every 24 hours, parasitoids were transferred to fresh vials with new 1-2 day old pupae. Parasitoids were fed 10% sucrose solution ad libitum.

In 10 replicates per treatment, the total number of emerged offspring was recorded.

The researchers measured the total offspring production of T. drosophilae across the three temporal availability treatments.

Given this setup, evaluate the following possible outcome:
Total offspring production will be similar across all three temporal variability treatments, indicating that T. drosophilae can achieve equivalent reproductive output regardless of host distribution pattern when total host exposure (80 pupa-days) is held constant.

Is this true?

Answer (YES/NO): NO